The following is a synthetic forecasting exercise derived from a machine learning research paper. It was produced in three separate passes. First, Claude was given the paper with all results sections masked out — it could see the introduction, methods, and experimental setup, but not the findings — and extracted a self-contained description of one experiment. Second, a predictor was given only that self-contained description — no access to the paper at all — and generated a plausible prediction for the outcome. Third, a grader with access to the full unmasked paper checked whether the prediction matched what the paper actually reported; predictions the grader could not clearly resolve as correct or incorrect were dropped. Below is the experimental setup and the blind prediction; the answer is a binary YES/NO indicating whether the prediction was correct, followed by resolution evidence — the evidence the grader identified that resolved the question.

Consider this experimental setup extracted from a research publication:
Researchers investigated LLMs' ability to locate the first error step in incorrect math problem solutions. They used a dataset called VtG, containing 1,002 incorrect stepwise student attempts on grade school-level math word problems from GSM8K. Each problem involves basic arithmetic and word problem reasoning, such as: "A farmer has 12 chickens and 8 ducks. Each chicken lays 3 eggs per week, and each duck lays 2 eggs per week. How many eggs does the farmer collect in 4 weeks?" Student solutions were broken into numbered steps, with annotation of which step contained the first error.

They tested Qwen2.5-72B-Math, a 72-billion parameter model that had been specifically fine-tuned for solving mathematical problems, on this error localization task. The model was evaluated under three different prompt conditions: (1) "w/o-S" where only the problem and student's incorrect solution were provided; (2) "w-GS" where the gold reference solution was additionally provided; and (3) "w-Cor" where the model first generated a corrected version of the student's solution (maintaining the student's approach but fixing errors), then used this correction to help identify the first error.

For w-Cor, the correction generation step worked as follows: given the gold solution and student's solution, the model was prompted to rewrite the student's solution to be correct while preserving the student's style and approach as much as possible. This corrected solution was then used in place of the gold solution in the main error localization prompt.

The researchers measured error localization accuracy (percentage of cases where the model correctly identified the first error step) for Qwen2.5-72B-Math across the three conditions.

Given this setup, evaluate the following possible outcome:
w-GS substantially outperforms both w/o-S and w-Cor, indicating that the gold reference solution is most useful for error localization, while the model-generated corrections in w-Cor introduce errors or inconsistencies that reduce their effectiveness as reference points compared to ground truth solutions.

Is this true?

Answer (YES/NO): NO